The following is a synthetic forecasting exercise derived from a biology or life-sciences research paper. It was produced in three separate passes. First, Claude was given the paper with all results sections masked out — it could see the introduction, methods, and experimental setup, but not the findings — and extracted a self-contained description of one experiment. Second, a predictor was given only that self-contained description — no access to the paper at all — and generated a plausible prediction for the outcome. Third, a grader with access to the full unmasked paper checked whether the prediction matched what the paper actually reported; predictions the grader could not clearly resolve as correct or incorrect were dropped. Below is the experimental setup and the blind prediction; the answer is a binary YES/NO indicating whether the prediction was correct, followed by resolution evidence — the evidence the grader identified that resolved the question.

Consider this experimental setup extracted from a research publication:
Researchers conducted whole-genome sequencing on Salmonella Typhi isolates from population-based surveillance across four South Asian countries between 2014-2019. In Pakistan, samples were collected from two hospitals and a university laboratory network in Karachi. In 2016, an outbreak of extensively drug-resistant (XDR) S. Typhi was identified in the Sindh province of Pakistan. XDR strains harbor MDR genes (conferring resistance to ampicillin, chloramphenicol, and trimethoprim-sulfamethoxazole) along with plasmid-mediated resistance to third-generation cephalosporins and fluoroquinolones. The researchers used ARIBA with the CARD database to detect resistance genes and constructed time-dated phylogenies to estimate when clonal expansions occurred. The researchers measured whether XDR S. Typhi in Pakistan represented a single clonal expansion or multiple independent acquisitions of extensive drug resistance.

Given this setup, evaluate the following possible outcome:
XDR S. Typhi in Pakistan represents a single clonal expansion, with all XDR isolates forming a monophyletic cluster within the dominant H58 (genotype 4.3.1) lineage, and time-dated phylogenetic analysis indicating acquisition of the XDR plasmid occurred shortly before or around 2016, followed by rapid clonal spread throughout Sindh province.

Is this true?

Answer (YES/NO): YES